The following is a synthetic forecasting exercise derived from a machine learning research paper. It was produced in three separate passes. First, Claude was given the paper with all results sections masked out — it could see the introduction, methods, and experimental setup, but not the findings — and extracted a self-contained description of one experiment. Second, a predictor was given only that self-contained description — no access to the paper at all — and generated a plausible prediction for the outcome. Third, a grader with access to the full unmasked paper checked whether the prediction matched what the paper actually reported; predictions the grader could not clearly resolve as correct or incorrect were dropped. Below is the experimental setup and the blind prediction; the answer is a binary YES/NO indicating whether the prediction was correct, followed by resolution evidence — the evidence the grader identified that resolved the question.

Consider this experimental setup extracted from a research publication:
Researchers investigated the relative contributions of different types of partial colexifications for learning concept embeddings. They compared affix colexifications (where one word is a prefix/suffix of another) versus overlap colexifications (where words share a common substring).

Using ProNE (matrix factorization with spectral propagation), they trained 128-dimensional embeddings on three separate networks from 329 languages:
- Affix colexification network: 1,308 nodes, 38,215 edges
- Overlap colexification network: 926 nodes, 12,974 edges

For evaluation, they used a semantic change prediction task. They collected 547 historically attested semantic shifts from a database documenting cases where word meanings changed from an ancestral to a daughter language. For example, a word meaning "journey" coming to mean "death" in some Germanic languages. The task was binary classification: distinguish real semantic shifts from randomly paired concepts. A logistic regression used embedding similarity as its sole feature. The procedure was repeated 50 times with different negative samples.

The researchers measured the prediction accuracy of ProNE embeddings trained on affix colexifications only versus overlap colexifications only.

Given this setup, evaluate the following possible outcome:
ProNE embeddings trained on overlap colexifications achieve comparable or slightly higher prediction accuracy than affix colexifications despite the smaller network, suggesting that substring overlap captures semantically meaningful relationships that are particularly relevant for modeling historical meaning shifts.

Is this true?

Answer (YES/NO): NO